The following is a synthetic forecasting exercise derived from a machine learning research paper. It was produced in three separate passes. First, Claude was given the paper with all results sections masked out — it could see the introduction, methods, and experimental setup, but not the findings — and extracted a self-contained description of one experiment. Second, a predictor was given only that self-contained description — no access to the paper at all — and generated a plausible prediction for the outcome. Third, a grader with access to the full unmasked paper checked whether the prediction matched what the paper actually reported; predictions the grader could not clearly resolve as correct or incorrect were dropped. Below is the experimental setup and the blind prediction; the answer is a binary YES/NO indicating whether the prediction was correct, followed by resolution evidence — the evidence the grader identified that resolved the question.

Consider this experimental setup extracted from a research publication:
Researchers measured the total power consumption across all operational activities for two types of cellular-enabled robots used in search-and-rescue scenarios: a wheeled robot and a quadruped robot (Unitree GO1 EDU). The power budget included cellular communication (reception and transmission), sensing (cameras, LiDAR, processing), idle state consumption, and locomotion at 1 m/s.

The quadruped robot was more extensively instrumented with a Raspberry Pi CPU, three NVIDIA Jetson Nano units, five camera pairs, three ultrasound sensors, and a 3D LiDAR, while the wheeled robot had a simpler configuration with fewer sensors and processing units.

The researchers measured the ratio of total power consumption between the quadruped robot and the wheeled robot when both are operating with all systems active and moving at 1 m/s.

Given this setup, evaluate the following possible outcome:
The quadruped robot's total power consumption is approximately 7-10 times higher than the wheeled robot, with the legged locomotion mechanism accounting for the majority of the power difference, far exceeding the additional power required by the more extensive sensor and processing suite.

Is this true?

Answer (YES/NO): NO